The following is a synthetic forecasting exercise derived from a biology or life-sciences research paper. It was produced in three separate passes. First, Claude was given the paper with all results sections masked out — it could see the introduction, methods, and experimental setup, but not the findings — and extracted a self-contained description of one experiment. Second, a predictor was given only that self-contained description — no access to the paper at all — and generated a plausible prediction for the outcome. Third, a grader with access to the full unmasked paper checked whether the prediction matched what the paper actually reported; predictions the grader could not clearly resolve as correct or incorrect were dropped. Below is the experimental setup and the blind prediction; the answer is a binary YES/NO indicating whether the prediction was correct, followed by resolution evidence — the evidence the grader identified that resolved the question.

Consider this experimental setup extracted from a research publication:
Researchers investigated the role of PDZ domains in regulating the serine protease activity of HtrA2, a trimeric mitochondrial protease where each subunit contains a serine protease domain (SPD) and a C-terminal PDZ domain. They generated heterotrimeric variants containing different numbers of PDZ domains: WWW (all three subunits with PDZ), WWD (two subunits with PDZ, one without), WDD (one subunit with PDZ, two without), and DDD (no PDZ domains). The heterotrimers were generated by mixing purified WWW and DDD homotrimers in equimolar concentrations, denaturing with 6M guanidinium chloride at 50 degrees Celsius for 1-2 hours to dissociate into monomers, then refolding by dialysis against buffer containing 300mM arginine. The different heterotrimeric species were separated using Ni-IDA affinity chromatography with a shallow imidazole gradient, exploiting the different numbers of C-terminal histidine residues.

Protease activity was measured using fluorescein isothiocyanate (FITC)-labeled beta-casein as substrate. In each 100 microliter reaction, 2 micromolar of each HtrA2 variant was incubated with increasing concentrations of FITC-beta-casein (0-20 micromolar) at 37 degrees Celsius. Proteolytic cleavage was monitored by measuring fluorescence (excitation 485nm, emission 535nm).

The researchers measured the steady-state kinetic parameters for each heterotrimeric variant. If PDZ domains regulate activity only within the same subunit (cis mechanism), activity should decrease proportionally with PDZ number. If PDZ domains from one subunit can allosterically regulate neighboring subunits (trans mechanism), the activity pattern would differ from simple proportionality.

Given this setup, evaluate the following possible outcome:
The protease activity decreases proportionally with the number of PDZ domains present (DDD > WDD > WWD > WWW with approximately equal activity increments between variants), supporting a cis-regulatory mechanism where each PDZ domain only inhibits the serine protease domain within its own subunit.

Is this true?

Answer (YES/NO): NO